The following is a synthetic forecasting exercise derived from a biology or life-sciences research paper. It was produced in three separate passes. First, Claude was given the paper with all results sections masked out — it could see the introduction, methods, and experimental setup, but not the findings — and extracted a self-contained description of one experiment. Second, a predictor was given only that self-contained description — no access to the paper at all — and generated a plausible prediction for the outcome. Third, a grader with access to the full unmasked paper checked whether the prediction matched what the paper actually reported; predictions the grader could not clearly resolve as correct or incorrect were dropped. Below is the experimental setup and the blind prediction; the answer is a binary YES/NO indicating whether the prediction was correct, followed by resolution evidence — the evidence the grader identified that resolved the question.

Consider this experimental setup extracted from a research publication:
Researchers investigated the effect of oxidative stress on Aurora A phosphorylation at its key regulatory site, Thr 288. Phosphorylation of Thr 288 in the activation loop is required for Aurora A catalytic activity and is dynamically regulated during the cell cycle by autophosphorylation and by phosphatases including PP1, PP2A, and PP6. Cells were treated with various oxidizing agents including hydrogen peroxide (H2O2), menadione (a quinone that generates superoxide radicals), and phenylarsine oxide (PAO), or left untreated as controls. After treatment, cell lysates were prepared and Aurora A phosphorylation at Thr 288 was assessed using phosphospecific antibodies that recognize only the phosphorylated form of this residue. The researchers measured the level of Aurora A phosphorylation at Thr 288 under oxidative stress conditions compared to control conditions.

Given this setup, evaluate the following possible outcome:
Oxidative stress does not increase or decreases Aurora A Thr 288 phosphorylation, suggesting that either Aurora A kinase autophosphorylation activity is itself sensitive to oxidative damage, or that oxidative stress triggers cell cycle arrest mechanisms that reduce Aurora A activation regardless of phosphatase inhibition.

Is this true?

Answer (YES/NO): NO